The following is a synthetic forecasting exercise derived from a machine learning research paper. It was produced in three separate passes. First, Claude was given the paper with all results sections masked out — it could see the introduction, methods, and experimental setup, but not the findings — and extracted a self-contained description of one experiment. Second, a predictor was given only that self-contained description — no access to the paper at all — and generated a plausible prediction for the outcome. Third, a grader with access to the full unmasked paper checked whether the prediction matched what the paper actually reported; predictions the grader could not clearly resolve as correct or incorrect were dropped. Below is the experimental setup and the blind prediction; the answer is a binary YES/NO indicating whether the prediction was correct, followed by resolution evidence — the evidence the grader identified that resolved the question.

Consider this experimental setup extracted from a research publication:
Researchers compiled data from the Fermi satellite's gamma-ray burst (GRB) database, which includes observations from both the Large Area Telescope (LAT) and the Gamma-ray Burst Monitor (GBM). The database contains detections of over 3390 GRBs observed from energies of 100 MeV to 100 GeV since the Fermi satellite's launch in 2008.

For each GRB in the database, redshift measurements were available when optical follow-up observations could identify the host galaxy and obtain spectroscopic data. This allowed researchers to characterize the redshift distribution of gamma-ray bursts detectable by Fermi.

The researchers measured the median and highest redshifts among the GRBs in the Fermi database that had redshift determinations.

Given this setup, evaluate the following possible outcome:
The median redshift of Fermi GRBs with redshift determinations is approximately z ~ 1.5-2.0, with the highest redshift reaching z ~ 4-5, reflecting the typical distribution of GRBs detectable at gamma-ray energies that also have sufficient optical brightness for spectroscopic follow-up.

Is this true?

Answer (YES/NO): NO